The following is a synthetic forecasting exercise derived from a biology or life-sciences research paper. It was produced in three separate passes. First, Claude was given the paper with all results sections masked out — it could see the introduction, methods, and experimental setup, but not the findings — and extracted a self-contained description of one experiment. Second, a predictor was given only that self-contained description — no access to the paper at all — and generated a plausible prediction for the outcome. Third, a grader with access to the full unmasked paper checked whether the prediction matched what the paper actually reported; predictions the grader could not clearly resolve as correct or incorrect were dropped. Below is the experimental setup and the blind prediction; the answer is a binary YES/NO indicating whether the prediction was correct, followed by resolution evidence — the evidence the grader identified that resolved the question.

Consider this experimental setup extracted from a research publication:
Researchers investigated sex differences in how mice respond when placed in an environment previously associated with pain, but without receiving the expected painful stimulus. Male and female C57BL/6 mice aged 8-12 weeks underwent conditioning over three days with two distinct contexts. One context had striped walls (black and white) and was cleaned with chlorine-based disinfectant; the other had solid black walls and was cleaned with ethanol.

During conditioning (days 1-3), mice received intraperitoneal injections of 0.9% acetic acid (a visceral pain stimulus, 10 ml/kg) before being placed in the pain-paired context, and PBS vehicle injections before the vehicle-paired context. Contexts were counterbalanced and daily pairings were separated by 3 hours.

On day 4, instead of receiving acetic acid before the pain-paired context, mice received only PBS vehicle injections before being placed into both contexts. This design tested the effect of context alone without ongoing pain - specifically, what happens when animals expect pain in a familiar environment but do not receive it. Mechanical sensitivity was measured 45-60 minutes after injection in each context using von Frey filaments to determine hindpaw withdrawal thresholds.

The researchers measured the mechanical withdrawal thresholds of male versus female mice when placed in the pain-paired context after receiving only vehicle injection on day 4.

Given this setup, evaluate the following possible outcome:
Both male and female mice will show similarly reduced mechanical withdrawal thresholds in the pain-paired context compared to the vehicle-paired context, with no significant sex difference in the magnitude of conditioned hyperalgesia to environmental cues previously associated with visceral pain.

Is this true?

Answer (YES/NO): NO